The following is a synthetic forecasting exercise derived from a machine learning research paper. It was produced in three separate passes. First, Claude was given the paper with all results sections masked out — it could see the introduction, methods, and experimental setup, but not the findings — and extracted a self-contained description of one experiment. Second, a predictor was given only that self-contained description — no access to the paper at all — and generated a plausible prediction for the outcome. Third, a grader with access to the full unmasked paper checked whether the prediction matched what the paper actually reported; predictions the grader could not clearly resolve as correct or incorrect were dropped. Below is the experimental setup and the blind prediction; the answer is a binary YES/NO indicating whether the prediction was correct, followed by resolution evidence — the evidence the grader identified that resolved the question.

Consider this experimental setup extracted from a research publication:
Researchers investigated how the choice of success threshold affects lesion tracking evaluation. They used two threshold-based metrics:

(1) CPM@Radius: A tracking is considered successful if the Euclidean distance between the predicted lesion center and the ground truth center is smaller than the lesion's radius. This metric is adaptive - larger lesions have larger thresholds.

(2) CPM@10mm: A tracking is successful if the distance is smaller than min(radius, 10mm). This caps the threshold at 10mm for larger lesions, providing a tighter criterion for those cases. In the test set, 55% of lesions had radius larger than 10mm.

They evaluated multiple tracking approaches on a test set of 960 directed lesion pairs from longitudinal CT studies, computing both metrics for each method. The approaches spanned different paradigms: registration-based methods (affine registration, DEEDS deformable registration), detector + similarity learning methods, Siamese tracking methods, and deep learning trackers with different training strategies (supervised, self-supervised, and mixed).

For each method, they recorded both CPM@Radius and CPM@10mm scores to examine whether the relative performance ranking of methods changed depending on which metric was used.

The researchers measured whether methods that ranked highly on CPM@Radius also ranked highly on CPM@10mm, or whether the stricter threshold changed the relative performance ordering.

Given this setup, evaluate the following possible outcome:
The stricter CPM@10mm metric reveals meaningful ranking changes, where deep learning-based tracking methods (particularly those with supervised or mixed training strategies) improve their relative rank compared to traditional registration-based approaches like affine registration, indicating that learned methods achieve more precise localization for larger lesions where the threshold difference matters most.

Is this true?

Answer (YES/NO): NO